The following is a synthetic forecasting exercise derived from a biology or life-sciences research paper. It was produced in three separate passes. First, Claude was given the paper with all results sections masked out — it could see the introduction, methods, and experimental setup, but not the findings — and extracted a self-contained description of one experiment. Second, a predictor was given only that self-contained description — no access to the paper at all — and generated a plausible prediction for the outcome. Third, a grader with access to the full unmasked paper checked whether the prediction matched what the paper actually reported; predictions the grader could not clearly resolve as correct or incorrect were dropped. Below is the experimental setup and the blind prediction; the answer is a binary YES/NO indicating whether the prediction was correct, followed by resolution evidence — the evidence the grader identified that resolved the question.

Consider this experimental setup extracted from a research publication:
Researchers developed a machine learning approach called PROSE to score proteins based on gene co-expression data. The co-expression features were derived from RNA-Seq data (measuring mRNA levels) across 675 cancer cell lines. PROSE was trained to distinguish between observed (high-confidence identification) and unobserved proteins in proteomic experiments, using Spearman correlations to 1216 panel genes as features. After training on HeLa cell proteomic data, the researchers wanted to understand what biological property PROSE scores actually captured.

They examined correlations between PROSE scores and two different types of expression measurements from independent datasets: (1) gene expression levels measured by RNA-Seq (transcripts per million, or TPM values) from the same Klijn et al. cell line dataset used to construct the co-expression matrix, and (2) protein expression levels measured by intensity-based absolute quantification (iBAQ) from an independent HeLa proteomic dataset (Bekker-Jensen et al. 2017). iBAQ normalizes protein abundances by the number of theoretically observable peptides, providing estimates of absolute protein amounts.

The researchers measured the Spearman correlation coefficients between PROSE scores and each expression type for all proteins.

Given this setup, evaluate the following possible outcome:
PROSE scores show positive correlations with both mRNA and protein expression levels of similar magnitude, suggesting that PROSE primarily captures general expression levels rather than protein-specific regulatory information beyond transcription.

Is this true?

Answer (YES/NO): NO